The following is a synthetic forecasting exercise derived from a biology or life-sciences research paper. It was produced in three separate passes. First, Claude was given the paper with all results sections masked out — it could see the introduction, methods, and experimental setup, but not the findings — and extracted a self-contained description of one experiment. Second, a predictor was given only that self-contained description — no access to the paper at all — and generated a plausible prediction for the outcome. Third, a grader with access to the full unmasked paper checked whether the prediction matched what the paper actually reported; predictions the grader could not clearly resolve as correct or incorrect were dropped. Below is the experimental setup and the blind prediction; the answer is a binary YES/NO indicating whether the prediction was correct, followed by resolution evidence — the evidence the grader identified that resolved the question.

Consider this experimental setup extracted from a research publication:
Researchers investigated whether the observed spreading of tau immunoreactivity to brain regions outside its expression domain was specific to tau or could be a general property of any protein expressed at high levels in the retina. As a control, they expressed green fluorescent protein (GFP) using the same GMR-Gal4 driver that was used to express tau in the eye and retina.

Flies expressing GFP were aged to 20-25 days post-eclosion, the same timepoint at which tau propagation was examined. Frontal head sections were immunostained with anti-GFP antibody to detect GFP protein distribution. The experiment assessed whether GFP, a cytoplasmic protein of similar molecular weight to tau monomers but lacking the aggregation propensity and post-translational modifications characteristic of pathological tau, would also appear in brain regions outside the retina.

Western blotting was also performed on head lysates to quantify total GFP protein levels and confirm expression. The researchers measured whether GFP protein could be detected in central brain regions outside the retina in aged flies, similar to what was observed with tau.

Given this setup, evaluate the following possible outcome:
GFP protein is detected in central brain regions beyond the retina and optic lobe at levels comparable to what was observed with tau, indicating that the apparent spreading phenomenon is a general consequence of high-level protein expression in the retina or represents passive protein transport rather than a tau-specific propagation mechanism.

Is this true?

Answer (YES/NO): NO